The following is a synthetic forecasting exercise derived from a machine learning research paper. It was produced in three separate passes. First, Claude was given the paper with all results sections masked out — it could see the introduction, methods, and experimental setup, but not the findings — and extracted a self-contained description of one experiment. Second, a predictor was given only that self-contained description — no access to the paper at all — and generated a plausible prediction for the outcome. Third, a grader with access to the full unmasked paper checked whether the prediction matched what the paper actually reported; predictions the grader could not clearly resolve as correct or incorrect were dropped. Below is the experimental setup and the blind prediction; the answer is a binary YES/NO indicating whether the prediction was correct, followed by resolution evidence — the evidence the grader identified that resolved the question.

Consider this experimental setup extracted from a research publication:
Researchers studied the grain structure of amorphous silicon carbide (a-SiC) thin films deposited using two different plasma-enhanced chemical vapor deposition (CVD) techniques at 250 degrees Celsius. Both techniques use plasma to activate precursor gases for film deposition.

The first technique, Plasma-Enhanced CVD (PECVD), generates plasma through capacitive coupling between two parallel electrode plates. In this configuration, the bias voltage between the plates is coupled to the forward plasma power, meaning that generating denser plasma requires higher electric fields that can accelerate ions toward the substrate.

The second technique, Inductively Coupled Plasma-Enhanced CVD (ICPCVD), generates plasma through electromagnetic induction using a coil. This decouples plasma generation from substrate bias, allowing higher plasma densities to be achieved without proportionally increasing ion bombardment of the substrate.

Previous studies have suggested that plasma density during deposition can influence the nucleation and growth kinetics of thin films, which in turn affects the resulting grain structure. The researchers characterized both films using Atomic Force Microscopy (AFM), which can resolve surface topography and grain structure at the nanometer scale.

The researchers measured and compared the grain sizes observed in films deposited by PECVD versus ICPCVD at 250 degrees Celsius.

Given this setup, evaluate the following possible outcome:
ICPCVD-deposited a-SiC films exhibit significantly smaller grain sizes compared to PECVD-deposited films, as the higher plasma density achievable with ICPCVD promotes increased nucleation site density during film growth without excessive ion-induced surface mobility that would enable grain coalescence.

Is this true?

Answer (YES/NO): YES